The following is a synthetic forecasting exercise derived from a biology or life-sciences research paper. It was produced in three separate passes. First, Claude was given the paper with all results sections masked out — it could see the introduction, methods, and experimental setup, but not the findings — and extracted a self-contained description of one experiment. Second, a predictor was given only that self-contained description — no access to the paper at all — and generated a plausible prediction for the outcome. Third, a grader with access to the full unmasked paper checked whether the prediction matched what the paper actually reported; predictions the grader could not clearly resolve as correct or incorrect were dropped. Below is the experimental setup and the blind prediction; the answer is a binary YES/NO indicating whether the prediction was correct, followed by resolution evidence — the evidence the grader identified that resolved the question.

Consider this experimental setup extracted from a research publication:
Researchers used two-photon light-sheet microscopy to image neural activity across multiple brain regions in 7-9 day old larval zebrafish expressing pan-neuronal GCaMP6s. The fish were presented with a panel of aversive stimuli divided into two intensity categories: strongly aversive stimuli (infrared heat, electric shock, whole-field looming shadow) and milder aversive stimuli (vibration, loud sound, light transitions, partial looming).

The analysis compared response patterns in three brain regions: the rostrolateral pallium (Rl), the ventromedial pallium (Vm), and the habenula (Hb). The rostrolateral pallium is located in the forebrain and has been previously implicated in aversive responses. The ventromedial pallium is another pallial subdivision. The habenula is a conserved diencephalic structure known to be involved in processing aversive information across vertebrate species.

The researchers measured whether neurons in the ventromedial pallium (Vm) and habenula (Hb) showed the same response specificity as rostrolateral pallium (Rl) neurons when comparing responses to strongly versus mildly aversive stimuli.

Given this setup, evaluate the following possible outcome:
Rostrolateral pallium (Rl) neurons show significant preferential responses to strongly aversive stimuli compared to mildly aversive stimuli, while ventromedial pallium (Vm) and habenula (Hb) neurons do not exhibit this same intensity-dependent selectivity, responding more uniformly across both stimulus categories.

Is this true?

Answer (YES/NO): YES